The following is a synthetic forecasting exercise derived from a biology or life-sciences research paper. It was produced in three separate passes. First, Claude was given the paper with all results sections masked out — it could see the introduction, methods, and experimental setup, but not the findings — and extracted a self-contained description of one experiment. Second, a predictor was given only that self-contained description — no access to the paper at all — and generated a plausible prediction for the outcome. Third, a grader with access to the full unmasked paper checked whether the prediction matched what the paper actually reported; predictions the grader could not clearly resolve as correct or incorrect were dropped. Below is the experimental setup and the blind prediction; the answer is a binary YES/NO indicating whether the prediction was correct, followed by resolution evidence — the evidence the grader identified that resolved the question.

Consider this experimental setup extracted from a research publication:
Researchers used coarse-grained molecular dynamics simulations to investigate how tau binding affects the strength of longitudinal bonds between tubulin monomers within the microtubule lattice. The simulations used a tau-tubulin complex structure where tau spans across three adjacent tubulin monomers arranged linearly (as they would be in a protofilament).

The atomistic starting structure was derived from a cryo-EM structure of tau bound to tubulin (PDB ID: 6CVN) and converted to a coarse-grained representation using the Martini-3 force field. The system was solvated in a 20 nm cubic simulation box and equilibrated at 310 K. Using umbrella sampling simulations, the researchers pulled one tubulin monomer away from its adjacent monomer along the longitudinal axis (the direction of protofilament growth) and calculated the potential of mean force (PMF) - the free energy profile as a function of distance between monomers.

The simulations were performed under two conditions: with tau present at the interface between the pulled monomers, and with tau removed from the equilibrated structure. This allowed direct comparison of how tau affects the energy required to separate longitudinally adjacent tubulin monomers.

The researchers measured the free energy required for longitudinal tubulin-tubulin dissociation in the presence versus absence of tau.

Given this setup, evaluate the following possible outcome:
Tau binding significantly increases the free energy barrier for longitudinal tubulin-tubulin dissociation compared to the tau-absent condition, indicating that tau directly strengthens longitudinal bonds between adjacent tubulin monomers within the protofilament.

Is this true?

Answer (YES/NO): YES